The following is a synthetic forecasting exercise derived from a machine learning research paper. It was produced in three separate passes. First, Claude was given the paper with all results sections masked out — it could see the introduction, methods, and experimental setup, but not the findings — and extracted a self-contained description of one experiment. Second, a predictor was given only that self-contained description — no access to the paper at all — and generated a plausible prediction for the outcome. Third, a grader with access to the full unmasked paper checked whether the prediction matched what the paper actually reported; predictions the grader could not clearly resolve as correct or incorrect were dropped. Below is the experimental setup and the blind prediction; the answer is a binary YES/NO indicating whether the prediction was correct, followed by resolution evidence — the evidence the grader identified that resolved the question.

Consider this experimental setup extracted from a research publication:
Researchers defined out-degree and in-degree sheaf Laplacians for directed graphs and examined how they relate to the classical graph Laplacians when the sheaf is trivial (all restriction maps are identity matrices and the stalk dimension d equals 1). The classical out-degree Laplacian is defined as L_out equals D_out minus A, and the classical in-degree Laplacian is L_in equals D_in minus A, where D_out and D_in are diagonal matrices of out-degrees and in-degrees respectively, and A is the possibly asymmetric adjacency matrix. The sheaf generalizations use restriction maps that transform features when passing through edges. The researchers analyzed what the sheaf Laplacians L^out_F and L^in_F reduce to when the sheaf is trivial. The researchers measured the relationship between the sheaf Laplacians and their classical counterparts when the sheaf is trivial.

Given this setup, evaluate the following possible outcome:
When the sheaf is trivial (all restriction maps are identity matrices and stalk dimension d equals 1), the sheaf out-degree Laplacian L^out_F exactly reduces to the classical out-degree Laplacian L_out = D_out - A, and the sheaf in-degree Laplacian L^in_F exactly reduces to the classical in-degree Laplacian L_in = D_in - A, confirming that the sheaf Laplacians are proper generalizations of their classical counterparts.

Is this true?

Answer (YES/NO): NO